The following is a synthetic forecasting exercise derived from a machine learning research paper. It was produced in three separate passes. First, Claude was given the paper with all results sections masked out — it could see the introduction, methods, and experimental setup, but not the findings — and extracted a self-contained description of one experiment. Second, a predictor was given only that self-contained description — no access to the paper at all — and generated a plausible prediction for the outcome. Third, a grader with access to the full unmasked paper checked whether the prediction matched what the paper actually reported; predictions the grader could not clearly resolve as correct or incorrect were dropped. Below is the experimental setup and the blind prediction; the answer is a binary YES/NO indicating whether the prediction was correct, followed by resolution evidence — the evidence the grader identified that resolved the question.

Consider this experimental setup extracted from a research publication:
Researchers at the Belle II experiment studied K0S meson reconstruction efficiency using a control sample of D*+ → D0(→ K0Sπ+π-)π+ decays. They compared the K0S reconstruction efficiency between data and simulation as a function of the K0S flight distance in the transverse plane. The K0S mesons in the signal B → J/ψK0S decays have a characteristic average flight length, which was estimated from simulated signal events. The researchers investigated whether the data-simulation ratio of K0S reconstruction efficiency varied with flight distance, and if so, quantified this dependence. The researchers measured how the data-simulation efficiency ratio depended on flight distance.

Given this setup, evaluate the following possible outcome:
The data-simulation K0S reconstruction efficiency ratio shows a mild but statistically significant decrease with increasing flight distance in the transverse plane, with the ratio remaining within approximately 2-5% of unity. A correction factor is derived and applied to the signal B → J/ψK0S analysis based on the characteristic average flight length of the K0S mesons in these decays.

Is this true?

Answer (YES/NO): NO